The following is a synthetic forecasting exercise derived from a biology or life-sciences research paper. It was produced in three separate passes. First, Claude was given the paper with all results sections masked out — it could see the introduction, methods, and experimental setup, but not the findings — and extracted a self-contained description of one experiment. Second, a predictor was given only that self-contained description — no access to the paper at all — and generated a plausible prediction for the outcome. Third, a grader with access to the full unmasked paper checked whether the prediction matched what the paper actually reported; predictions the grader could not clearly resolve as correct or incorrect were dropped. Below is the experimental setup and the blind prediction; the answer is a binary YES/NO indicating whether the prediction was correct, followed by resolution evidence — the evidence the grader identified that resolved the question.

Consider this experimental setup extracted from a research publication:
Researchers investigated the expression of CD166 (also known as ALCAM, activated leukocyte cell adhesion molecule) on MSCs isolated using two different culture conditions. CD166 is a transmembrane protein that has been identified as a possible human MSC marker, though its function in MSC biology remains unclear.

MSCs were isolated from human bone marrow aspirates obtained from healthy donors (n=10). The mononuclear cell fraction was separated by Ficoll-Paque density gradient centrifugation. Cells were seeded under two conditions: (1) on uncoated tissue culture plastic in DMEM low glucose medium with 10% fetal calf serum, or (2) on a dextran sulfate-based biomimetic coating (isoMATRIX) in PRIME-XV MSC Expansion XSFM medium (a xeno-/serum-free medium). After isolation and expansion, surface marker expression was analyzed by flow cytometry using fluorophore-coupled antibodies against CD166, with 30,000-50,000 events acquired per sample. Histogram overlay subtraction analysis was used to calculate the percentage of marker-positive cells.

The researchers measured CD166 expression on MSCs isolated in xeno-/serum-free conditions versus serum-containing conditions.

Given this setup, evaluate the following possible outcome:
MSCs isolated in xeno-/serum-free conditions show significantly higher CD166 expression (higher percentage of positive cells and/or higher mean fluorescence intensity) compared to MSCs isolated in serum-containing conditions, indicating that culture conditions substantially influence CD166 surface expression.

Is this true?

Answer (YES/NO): NO